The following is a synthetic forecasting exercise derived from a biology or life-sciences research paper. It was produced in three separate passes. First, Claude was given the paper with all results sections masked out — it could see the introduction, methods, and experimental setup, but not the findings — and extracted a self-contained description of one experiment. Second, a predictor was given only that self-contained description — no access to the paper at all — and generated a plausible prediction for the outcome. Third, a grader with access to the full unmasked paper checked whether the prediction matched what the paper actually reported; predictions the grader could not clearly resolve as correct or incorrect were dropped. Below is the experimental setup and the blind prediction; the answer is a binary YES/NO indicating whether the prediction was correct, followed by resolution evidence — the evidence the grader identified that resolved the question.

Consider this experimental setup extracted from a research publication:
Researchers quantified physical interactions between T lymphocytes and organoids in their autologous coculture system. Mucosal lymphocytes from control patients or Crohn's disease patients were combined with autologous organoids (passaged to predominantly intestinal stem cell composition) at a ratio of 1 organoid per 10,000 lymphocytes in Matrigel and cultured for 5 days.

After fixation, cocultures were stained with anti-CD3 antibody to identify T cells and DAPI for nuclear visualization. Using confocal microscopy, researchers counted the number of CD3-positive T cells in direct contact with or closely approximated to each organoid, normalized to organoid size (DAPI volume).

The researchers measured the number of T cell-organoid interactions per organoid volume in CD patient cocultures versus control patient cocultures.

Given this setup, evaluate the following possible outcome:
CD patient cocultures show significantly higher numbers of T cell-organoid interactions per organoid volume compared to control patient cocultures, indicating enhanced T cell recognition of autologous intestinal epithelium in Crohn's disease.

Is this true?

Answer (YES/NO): YES